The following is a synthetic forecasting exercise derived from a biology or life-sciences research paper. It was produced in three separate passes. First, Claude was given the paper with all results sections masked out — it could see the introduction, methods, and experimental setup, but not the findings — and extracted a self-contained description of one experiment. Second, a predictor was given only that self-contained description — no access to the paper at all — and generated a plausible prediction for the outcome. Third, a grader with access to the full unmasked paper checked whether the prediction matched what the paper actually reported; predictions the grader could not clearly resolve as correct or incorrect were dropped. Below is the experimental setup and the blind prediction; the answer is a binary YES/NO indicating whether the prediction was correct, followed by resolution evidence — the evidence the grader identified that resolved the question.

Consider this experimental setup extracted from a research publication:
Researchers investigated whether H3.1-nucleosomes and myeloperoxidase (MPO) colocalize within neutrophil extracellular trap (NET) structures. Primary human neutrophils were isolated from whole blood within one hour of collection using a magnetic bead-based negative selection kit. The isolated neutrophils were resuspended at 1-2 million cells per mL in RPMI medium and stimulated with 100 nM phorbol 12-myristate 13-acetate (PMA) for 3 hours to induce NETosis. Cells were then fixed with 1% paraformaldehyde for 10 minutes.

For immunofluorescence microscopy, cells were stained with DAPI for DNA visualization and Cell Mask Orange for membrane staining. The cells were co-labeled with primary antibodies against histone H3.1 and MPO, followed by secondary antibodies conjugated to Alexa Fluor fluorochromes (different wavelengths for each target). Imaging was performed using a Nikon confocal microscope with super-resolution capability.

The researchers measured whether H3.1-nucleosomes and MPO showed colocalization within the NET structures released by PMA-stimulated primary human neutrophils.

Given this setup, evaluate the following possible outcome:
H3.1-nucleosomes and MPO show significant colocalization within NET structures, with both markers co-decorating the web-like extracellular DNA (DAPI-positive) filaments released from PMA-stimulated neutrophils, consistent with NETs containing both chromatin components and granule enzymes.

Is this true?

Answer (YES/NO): YES